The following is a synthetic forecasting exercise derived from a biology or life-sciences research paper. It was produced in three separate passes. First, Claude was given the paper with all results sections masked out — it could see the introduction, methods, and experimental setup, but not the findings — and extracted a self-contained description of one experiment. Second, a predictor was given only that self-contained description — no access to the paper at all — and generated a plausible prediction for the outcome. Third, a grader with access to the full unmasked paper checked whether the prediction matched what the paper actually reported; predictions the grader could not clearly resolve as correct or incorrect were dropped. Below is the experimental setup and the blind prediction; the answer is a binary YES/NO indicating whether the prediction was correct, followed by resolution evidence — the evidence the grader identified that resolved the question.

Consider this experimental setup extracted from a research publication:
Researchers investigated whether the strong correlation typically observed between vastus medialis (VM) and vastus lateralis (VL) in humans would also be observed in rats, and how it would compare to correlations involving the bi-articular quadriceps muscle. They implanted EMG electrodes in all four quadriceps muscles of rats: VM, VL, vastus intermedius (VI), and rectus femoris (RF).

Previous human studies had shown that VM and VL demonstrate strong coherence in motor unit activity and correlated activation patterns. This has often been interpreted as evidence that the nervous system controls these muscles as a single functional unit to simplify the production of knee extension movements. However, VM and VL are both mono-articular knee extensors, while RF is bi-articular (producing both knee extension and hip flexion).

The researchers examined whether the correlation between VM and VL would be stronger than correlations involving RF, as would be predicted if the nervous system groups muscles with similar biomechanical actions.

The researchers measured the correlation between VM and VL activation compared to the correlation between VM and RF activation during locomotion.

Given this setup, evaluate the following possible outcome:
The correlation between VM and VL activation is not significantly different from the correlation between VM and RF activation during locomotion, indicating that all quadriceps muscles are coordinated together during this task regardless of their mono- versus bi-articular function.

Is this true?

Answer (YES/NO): NO